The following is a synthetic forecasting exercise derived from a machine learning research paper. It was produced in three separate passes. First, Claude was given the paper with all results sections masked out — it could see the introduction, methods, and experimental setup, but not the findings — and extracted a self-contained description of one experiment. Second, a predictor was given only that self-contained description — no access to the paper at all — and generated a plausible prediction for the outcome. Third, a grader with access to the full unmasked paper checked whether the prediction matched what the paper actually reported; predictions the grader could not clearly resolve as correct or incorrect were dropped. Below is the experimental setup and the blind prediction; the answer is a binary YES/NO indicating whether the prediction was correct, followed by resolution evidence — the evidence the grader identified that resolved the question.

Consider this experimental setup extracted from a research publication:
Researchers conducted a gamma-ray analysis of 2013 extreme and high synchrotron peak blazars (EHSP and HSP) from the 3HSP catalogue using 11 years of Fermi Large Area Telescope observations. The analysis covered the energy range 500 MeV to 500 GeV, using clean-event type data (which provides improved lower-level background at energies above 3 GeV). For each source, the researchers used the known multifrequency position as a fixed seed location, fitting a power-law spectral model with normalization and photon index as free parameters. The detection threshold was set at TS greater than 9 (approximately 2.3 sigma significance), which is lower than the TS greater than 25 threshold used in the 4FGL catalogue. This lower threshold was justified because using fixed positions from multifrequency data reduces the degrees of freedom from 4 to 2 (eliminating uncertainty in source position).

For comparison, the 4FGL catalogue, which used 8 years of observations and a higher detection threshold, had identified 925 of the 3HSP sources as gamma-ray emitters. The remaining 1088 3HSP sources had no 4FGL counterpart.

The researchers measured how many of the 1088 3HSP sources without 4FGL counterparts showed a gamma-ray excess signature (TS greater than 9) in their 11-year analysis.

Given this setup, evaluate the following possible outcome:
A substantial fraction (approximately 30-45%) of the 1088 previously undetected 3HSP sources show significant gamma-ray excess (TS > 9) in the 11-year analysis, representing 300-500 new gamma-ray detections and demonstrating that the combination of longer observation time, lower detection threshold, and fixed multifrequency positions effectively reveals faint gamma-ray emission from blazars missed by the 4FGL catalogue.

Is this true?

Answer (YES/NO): NO